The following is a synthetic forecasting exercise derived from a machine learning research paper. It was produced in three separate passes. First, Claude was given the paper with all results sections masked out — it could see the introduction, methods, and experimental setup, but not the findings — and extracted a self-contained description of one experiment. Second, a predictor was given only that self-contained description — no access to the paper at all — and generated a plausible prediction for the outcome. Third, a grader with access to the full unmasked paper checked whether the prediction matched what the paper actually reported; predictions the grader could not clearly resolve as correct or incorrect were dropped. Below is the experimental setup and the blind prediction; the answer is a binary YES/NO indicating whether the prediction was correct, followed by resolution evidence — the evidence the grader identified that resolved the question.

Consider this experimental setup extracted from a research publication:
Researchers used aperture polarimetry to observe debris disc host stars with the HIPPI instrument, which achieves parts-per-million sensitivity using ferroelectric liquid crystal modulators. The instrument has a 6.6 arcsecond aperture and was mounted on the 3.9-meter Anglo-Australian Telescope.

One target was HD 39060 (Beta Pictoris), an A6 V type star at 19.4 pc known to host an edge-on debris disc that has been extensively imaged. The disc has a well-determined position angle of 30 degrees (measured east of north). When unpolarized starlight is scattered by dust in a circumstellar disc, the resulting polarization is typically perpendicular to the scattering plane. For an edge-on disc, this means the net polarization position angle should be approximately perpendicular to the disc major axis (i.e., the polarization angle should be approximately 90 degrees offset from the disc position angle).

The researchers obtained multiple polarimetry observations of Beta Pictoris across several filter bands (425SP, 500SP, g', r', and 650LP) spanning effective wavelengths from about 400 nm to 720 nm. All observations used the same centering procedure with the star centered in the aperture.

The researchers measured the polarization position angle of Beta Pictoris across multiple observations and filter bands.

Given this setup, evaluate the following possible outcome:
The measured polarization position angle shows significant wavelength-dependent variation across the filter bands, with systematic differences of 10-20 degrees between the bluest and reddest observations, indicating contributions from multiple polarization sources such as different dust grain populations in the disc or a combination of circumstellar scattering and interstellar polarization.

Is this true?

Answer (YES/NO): NO